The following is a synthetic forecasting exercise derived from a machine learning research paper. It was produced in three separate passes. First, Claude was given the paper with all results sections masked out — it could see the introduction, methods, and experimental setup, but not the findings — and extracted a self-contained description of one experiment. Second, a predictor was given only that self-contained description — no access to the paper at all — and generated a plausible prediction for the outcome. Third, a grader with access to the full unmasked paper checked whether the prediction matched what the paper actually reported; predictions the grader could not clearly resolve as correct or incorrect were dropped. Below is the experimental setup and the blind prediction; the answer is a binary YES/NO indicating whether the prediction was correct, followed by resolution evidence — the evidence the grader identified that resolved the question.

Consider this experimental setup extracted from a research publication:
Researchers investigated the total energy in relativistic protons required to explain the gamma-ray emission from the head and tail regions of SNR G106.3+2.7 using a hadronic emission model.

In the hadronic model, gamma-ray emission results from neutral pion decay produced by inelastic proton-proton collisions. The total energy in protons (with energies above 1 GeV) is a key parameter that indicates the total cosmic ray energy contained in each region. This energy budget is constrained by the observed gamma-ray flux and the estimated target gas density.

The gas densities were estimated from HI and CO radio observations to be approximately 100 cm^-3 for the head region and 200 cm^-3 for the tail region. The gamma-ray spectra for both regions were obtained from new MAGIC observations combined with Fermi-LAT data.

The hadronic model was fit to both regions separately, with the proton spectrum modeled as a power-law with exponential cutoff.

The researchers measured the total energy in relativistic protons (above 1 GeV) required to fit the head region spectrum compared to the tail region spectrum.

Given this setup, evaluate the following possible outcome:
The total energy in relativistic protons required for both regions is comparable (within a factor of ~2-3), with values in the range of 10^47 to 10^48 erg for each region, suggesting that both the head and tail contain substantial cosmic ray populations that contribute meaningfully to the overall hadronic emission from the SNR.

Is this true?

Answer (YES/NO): NO